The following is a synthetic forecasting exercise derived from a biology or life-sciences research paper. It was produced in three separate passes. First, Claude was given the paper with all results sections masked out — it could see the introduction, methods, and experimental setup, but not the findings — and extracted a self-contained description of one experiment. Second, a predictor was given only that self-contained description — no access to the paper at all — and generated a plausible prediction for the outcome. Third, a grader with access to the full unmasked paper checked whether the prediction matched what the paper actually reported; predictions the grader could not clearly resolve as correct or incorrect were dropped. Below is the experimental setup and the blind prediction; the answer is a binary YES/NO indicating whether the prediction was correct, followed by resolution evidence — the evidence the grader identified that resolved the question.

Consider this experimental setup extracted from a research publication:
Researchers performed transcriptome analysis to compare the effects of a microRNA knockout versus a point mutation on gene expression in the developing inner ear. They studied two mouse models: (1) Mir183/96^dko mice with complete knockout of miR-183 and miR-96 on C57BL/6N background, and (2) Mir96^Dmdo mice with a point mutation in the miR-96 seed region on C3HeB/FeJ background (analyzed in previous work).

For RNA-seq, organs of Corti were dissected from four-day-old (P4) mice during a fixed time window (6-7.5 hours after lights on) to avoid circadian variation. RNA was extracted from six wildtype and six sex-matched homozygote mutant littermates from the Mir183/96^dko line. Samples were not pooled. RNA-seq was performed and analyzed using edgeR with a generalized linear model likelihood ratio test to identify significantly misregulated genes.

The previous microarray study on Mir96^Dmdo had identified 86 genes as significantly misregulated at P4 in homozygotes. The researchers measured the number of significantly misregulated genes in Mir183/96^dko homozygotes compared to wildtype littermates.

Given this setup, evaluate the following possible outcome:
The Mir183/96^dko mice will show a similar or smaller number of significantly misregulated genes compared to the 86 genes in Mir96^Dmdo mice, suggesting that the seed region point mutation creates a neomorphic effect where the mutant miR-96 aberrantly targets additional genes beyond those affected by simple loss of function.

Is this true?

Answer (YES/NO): YES